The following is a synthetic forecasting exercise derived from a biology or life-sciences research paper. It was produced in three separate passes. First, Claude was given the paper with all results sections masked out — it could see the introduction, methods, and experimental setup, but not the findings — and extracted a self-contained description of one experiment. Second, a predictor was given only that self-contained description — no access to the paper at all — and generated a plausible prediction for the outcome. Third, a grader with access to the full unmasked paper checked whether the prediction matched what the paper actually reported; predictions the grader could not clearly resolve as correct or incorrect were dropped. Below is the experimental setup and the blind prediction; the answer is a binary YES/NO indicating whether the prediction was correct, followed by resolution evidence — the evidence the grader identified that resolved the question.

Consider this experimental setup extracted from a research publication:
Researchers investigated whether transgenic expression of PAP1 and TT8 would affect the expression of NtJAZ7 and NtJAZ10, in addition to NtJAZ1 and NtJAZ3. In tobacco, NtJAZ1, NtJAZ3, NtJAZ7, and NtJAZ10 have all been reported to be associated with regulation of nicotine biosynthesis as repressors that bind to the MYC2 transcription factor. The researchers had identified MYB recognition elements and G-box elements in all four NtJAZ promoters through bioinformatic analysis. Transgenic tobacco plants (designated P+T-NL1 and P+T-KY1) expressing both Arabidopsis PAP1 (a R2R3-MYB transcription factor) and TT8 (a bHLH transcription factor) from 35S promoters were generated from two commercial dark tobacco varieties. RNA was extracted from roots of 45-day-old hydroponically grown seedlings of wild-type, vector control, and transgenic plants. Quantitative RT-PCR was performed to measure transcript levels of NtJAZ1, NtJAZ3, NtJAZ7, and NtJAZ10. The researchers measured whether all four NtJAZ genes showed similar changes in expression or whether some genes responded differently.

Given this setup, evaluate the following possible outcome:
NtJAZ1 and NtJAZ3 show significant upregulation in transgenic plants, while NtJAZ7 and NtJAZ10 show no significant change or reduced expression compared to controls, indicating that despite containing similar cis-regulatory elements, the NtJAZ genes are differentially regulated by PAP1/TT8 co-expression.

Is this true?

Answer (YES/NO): NO